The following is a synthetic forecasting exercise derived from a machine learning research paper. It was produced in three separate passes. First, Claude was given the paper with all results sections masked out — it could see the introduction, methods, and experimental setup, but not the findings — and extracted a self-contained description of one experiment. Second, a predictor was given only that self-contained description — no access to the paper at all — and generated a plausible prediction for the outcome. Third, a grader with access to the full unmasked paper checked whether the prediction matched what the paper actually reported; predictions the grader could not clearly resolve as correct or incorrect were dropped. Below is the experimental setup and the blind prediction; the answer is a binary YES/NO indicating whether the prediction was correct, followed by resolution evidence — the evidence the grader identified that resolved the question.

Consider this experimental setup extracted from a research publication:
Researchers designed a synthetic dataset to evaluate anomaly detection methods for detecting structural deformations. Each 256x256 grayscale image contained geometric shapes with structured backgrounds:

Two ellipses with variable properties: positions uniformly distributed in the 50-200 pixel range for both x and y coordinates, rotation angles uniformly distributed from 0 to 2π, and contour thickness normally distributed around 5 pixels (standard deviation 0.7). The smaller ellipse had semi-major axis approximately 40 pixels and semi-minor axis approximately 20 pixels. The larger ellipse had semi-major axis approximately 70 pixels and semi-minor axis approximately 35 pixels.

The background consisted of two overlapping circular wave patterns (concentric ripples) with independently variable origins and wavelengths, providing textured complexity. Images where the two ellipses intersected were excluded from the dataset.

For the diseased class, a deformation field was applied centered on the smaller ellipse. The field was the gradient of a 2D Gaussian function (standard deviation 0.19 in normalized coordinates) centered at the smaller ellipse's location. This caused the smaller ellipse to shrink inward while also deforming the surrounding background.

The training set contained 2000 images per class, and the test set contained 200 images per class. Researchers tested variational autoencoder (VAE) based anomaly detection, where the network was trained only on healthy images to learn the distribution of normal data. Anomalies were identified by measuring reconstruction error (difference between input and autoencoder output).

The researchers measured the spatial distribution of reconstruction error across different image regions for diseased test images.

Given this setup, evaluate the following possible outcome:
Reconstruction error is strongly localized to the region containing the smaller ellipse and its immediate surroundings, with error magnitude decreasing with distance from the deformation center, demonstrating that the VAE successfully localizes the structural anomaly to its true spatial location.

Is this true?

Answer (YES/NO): NO